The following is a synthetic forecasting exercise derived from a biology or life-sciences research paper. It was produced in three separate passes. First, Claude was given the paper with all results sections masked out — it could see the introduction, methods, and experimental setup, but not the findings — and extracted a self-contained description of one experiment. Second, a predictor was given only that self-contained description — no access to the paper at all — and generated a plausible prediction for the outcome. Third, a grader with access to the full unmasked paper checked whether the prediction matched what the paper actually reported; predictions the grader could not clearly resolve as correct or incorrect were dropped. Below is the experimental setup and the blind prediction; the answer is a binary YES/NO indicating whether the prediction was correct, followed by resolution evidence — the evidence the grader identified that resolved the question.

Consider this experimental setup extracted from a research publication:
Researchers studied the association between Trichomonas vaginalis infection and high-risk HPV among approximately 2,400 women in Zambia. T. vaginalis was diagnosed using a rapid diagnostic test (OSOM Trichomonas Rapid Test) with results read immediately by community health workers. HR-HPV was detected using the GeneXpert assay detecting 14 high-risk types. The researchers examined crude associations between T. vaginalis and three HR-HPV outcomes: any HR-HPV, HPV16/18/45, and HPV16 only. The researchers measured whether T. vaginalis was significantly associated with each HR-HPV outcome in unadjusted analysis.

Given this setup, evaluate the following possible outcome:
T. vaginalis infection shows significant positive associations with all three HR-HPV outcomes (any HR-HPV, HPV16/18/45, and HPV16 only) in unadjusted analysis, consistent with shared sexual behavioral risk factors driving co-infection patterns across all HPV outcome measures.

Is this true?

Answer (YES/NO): NO